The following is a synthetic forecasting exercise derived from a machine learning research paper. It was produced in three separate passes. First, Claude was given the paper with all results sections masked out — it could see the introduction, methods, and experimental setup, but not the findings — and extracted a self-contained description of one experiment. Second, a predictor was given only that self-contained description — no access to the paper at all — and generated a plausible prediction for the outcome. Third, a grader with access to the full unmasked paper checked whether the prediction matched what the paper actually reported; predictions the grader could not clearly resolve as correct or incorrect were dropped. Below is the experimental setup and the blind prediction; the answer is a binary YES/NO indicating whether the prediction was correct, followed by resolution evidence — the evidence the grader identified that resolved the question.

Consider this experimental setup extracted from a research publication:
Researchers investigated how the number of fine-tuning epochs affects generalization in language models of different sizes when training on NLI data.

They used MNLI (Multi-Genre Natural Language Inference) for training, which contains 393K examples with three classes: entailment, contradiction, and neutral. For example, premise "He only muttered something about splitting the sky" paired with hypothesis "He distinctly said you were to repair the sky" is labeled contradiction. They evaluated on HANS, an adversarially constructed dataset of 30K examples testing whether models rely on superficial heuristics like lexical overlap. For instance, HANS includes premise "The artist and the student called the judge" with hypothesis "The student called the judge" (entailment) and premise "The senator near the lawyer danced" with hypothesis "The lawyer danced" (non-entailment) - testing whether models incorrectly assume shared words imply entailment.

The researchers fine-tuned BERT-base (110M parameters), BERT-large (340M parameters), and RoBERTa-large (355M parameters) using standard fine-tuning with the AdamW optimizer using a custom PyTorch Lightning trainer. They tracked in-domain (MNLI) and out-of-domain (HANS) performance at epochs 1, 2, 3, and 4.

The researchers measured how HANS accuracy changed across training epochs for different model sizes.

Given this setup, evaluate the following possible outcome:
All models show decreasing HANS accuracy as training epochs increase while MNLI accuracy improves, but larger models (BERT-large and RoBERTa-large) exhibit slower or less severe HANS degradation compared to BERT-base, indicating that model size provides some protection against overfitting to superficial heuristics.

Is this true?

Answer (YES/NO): NO